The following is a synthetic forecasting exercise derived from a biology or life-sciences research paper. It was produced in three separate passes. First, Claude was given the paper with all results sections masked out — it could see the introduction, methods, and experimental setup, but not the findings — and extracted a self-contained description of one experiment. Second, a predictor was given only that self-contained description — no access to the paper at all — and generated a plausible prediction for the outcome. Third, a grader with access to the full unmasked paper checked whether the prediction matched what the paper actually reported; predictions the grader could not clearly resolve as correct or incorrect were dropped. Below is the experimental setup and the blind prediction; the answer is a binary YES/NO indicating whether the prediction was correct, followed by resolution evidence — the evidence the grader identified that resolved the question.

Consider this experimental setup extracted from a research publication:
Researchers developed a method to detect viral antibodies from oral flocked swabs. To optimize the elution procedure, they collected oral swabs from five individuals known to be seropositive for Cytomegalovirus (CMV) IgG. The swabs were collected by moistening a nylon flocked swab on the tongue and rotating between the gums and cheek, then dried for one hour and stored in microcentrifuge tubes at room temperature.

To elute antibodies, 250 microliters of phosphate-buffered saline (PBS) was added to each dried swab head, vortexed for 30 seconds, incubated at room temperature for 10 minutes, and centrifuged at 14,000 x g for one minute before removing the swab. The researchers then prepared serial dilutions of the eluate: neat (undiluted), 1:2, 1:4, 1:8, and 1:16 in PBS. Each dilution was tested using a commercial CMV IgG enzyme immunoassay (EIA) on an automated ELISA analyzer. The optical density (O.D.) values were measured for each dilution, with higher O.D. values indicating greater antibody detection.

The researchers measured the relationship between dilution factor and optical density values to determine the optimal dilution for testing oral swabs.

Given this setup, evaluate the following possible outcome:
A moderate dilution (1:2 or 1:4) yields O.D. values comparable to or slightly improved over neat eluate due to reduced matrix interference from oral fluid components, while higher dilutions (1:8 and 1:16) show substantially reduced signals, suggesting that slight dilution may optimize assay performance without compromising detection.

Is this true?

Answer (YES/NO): NO